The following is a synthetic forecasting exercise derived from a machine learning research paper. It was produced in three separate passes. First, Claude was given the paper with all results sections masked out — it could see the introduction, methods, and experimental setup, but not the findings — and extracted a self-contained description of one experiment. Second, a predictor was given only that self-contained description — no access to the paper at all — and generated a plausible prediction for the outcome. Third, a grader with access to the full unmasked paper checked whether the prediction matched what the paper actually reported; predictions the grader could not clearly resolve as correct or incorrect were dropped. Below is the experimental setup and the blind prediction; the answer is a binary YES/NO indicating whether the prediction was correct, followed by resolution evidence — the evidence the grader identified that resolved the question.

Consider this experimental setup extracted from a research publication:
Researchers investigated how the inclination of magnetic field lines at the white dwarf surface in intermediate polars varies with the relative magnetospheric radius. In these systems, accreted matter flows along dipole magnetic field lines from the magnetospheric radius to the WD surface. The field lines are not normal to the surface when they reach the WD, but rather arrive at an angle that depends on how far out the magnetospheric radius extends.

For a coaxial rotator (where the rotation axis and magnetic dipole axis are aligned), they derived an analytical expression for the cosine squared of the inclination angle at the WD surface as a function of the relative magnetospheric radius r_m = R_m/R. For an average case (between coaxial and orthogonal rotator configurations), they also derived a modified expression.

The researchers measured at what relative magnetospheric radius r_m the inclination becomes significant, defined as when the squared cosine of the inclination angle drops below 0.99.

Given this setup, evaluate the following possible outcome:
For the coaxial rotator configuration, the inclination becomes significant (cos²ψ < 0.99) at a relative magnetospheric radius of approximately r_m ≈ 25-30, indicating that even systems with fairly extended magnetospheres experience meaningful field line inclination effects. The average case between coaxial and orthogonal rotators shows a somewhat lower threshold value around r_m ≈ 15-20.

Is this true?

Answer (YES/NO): NO